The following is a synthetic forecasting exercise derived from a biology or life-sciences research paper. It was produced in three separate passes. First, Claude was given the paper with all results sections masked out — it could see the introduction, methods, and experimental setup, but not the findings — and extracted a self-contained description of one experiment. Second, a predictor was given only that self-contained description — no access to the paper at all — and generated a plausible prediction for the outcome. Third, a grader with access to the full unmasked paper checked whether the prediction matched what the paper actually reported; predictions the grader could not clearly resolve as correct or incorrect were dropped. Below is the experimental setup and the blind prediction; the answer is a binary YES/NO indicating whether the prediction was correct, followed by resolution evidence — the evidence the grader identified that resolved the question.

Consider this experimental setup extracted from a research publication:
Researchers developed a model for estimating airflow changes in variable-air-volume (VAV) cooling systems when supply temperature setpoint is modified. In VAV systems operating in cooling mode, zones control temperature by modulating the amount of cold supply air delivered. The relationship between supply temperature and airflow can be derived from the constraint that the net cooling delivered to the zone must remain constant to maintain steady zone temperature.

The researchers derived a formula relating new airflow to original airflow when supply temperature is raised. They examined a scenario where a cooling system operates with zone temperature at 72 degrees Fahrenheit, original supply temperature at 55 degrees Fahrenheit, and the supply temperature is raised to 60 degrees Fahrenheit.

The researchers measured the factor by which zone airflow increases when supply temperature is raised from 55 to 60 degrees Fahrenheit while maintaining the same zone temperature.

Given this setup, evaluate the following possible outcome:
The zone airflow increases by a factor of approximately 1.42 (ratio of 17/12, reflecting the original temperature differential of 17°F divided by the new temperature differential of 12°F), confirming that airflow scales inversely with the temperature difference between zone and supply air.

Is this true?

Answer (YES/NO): YES